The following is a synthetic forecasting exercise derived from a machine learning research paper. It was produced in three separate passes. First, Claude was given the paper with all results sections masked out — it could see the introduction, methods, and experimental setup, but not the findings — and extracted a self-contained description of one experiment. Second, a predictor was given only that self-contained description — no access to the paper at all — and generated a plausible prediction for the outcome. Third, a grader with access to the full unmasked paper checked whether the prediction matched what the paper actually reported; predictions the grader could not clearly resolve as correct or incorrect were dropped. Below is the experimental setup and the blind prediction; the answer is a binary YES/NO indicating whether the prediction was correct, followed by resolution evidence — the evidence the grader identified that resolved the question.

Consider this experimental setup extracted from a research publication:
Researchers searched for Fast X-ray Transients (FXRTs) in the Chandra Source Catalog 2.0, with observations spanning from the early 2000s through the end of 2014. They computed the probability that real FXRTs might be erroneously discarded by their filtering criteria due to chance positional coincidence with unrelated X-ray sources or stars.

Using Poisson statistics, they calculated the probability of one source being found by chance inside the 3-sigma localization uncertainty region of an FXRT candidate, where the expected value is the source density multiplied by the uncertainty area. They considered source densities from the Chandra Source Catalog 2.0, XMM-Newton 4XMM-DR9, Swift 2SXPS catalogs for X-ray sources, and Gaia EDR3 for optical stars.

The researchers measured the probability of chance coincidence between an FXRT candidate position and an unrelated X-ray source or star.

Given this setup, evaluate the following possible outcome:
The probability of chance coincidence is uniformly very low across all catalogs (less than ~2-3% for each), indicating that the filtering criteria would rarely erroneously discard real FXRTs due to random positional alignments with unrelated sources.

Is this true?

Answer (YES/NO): YES